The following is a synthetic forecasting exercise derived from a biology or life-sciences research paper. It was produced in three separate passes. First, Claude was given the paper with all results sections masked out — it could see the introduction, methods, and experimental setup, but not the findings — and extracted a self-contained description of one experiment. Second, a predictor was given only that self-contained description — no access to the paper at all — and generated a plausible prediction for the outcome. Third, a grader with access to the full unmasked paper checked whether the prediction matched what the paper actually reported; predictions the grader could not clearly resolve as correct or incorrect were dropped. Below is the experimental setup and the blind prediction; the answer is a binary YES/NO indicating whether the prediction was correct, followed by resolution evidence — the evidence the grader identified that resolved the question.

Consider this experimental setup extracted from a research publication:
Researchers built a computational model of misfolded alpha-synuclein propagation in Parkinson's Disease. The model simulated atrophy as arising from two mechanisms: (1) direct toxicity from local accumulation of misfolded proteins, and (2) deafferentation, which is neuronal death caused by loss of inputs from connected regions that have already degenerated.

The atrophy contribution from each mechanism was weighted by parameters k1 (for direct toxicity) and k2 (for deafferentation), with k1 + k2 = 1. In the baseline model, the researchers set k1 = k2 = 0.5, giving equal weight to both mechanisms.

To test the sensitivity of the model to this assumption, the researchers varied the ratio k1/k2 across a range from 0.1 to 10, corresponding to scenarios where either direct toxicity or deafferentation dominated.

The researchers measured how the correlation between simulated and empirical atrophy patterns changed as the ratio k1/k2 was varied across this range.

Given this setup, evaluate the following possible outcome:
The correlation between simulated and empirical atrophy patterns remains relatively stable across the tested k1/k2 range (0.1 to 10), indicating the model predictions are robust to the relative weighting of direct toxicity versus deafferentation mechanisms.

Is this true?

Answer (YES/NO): YES